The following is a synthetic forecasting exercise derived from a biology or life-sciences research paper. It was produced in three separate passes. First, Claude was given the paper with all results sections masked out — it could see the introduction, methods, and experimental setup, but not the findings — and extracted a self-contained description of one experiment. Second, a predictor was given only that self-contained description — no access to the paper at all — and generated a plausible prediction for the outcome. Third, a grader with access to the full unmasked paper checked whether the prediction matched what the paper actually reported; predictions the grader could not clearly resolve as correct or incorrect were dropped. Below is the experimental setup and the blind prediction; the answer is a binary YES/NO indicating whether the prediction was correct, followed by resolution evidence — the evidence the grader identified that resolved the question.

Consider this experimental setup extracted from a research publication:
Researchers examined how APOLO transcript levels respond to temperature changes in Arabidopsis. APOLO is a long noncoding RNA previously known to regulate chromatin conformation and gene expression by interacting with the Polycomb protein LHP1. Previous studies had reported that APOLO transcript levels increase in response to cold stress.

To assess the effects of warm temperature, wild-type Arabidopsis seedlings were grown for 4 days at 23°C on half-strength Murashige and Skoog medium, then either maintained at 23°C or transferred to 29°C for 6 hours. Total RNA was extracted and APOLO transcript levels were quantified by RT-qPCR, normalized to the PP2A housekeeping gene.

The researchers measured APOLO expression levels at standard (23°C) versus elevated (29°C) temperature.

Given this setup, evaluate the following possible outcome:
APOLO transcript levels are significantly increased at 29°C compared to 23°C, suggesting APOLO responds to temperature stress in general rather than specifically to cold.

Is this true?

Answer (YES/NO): NO